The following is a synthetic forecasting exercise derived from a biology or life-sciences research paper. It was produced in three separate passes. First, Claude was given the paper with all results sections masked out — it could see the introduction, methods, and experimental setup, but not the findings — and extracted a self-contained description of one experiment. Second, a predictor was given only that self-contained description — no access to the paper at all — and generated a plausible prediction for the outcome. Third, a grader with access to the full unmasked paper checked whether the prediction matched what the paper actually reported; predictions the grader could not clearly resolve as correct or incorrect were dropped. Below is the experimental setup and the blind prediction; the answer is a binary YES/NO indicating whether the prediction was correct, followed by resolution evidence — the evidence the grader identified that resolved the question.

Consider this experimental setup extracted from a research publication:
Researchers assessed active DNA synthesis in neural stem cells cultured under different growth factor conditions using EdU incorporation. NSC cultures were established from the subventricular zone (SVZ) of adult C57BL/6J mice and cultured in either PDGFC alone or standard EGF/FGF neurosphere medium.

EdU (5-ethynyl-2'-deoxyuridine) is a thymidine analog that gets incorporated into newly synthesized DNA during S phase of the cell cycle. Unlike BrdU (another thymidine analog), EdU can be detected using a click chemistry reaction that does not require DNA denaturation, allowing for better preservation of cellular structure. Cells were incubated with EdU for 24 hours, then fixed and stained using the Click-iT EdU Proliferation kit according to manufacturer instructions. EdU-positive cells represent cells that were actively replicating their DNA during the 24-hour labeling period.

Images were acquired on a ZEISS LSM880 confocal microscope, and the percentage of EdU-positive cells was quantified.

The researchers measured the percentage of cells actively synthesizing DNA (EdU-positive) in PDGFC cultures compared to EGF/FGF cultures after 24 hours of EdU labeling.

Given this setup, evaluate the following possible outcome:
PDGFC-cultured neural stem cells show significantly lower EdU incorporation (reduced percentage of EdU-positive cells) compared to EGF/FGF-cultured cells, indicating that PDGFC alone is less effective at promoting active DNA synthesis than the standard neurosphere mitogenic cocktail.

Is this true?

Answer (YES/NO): YES